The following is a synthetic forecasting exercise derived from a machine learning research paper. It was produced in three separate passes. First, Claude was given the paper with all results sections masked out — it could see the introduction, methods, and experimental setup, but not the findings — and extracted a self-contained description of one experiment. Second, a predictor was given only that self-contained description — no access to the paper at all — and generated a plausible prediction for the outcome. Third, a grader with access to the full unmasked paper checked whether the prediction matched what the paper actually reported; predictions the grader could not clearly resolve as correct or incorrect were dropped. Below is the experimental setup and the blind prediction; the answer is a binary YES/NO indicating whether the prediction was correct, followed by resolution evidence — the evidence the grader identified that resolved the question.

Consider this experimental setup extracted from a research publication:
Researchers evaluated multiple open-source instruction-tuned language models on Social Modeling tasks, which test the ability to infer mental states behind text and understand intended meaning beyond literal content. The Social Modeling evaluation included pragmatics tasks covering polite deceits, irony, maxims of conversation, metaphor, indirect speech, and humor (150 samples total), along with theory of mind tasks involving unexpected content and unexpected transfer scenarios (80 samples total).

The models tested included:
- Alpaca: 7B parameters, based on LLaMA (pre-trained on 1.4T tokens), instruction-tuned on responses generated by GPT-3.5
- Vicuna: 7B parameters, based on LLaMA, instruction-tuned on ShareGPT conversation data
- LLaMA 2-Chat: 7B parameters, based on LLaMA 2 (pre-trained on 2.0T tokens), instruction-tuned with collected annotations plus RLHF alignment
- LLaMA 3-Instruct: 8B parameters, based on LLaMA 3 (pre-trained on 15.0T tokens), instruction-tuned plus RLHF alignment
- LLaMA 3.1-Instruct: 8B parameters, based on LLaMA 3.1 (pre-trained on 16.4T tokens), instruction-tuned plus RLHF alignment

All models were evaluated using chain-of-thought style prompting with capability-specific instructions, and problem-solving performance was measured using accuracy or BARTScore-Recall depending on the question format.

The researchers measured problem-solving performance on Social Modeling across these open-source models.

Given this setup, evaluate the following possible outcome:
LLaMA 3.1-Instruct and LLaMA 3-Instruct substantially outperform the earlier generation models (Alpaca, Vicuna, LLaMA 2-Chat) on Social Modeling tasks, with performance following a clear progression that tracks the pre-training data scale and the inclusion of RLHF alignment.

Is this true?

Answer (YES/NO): NO